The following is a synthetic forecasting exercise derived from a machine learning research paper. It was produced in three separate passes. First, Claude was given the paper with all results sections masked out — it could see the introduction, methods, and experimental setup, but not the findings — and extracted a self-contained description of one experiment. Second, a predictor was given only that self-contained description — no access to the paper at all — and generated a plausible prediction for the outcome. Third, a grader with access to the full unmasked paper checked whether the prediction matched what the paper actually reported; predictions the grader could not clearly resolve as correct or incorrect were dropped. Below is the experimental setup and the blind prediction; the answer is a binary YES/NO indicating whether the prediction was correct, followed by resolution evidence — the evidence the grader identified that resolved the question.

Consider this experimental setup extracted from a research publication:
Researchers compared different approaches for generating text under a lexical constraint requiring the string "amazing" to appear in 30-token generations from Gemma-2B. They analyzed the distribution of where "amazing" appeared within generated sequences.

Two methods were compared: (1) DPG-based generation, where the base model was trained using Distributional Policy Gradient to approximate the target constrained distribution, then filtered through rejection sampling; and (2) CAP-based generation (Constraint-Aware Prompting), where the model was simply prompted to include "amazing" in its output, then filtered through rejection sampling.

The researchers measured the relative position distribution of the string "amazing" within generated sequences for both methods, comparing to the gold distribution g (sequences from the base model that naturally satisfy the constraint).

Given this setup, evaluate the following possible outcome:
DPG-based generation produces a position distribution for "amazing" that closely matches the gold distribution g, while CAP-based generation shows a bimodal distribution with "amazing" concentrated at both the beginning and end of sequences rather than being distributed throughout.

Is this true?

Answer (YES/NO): NO